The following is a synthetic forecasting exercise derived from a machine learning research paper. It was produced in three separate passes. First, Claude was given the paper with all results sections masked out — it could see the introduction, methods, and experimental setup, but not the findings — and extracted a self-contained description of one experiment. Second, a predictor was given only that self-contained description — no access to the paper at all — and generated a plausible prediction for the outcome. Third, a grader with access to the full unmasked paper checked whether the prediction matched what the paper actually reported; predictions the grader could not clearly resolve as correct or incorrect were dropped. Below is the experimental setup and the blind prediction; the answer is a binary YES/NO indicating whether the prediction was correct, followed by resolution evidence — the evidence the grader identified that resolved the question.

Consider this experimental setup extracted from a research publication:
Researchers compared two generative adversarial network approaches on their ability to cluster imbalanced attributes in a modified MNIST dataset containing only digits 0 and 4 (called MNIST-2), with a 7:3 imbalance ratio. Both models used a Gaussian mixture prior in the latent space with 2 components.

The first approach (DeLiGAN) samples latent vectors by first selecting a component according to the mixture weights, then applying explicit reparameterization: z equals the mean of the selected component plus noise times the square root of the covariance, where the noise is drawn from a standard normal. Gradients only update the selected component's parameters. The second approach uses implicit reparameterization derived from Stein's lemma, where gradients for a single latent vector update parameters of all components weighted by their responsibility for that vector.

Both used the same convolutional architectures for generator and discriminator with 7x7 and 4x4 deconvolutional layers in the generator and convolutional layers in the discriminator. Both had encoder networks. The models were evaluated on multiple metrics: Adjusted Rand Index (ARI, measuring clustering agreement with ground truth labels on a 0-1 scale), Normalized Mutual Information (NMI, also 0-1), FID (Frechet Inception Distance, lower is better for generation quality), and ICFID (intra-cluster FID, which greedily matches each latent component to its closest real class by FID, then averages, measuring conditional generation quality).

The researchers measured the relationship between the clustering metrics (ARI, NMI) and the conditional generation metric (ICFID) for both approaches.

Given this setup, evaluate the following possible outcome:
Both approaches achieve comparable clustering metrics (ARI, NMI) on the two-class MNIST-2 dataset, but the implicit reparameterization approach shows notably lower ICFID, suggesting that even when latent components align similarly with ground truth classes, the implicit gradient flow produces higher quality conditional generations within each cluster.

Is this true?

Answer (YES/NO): YES